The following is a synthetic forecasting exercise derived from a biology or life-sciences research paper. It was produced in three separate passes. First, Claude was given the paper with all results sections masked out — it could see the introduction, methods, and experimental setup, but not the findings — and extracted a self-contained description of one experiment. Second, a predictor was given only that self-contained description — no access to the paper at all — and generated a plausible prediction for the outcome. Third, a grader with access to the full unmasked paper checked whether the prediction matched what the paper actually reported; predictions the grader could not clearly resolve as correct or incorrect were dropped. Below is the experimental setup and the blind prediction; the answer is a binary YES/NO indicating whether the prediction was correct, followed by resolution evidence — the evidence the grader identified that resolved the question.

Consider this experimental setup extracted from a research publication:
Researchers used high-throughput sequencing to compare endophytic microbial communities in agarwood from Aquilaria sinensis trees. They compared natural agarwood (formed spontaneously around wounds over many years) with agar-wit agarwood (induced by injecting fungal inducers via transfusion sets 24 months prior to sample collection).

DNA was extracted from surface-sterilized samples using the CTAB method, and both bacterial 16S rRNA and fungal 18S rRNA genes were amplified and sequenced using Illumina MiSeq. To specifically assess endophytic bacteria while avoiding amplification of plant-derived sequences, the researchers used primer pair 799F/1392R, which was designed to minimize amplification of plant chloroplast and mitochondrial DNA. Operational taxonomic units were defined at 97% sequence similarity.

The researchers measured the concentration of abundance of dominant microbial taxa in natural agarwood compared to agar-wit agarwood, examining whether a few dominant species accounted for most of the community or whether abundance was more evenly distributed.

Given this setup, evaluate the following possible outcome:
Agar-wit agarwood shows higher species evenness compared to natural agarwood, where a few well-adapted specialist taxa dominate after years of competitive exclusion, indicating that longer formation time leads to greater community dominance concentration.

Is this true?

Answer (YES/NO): NO